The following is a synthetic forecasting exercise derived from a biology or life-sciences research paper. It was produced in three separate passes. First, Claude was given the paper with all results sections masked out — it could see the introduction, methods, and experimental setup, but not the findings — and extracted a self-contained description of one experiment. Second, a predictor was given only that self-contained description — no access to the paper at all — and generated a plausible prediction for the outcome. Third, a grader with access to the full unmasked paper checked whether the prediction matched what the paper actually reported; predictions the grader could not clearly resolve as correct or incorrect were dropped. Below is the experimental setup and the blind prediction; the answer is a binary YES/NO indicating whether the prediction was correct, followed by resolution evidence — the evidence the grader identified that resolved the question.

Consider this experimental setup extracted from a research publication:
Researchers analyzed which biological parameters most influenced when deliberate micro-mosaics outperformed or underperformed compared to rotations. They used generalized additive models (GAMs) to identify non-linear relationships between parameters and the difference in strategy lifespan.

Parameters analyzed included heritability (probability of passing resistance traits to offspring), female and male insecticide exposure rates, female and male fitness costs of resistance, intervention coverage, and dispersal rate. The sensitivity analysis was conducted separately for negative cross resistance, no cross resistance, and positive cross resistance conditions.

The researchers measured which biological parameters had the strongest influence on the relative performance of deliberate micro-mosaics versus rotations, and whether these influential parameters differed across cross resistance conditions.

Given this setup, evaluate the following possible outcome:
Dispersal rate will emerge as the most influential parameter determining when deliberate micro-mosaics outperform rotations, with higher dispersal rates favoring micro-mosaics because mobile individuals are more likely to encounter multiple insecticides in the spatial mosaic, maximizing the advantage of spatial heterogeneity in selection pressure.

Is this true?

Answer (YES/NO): NO